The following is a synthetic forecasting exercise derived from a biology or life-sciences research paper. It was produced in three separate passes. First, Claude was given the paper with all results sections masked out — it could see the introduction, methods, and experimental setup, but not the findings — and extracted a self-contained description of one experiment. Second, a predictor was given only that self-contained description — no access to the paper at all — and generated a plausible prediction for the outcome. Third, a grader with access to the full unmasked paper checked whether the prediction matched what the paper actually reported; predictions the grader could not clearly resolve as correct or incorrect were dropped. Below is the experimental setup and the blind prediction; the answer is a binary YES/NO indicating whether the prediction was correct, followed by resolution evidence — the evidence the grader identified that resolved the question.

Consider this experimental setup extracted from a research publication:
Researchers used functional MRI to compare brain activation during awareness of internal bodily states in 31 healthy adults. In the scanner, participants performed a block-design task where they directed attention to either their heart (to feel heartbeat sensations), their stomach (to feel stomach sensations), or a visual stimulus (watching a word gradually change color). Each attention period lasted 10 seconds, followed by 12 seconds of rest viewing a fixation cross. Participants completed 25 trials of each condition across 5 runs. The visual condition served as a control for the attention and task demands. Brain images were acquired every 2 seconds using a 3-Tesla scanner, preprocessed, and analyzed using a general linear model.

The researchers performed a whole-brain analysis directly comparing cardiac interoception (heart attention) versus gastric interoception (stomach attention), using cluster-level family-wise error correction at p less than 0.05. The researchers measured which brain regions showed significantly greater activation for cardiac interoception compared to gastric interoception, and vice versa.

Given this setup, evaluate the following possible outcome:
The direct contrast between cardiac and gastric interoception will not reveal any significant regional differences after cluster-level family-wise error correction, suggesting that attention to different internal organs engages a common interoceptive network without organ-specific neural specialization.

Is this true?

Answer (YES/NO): NO